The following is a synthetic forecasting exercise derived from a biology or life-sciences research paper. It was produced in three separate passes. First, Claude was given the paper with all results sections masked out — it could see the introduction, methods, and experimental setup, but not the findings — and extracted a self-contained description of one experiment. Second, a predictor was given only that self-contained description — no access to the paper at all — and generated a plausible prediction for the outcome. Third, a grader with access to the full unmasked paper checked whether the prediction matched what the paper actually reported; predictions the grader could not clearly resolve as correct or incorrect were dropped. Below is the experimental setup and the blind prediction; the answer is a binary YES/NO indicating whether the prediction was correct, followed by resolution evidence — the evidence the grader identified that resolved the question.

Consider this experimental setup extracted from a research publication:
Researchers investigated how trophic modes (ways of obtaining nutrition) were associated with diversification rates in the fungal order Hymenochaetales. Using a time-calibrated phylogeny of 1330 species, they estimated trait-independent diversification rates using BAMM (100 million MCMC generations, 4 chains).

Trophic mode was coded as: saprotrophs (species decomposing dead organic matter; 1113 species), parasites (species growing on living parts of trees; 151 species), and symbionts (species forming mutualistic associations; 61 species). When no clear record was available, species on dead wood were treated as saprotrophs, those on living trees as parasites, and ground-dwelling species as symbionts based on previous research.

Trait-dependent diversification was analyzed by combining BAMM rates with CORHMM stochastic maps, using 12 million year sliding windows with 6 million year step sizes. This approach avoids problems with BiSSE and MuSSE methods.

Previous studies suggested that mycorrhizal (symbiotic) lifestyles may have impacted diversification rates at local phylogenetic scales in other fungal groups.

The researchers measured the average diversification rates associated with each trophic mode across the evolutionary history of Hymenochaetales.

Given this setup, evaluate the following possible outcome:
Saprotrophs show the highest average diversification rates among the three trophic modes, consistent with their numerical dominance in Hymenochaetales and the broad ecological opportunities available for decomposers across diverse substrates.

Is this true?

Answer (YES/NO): YES